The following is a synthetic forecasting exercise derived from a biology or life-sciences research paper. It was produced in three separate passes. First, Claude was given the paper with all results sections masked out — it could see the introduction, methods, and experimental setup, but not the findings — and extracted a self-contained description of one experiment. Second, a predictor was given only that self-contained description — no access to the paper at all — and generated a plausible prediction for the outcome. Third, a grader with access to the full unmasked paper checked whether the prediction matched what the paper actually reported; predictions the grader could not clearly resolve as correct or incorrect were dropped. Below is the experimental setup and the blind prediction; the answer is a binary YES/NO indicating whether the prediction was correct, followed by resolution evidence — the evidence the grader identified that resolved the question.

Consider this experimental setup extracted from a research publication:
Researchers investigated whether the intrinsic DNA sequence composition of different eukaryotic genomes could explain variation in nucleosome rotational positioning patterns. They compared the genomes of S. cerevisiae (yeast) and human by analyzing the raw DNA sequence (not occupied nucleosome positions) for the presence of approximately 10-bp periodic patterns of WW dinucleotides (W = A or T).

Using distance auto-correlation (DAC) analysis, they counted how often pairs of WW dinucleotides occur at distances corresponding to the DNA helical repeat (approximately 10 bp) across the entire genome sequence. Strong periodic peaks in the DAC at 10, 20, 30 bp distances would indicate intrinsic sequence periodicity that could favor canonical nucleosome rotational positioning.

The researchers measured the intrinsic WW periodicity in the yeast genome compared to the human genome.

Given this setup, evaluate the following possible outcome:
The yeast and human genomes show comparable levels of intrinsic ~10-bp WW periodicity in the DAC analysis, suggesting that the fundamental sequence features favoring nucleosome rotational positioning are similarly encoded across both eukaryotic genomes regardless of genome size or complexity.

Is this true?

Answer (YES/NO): NO